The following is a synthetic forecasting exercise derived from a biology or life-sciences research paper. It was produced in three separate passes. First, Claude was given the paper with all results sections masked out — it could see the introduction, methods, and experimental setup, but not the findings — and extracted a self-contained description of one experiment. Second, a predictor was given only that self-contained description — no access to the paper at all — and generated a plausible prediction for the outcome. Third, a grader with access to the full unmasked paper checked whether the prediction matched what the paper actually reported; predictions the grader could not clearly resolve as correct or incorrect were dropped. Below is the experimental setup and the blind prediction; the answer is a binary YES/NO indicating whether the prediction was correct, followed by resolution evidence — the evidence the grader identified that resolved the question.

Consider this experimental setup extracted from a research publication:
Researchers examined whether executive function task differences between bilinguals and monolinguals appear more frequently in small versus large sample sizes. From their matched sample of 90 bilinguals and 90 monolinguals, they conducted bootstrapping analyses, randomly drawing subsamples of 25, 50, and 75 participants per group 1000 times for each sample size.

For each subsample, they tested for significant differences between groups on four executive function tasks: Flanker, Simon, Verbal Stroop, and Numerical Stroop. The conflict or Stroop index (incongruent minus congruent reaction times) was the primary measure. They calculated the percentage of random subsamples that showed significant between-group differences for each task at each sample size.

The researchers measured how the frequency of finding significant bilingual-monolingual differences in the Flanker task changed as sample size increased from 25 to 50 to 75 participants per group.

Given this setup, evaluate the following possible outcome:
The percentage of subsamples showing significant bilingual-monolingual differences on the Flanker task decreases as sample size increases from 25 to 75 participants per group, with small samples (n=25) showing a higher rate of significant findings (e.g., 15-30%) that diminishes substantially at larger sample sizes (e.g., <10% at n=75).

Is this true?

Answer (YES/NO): NO